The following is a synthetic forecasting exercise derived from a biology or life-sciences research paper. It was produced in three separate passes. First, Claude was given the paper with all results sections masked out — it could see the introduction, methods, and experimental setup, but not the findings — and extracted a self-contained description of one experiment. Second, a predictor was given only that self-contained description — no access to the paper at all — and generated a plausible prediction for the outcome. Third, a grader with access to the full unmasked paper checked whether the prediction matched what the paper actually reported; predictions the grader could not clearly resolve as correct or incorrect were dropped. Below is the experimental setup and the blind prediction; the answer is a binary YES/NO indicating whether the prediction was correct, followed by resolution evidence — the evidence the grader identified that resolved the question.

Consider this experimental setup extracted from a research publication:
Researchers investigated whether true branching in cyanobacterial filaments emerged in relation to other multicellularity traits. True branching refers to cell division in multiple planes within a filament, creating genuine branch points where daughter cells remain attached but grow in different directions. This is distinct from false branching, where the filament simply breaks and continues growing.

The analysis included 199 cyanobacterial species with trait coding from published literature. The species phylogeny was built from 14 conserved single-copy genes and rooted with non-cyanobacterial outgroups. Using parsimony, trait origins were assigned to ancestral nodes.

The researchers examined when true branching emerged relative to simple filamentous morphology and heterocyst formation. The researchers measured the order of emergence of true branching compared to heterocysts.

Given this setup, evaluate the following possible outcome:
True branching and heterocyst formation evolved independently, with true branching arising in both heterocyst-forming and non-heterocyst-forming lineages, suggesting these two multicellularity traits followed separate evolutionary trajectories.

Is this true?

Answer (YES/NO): NO